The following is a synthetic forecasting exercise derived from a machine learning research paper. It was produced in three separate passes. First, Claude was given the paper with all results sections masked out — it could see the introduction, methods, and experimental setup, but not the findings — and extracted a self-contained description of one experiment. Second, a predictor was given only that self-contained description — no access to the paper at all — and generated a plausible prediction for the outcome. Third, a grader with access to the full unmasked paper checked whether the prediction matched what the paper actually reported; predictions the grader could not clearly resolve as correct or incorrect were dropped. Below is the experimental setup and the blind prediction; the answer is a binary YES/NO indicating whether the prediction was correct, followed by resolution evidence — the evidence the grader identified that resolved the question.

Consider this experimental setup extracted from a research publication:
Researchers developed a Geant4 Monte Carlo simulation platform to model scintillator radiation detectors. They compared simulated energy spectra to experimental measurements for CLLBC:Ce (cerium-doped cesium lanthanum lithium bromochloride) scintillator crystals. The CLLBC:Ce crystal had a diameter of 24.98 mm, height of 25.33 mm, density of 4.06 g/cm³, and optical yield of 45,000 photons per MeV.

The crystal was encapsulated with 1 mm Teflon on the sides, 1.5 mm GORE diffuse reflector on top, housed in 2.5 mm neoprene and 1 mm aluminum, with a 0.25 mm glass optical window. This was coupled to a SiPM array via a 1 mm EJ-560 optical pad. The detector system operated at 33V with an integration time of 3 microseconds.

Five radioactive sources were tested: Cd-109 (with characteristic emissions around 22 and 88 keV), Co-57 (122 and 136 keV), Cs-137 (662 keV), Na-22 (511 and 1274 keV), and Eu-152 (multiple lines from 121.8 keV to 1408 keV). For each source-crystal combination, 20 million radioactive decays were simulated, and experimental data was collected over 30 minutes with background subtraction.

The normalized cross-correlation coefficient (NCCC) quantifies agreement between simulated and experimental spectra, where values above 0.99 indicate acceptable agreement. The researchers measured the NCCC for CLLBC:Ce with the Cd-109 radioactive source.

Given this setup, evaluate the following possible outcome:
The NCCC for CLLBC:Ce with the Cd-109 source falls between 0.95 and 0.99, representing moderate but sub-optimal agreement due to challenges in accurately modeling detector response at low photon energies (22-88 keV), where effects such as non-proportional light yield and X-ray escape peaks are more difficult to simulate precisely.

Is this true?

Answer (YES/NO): NO